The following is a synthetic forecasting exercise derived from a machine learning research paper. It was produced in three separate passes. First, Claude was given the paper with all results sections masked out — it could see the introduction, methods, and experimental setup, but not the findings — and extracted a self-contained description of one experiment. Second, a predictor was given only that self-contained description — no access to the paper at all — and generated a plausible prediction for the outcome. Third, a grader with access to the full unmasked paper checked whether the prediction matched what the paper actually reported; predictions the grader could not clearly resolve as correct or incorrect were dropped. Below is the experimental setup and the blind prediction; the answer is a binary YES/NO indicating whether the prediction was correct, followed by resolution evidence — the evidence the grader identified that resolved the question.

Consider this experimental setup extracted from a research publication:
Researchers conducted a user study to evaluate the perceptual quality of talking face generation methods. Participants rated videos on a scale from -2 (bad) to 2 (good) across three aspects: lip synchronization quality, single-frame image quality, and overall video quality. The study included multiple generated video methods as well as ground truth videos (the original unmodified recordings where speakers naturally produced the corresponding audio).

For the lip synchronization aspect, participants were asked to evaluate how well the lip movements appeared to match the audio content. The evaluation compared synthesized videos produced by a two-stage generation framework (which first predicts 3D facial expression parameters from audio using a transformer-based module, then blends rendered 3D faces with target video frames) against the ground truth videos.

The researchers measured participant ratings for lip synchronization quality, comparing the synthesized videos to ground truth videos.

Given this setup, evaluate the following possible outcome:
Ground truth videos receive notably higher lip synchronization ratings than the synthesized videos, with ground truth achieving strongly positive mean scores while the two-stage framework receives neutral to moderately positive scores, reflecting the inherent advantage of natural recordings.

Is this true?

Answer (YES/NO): NO